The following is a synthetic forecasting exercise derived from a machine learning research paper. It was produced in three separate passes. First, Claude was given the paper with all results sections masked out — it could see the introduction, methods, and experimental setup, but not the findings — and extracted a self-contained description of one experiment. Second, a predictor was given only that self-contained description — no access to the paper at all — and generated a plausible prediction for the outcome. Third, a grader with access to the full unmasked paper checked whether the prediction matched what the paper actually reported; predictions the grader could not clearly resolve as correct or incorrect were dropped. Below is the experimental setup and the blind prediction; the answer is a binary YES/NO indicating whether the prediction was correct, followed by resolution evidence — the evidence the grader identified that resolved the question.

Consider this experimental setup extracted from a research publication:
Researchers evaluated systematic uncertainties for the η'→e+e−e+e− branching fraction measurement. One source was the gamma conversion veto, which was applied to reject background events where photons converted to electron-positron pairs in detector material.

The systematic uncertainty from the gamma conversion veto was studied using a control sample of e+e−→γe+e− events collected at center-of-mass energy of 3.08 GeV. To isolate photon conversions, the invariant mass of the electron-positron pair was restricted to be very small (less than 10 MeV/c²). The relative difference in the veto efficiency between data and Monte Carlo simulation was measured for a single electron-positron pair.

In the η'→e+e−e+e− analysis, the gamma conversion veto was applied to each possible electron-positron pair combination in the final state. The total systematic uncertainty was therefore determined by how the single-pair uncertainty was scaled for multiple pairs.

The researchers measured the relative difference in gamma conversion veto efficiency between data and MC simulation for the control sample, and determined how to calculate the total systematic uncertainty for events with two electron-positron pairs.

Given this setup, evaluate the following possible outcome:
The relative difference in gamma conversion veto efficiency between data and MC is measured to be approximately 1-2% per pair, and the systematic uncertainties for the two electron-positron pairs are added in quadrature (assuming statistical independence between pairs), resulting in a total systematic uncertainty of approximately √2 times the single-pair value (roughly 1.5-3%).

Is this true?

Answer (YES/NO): NO